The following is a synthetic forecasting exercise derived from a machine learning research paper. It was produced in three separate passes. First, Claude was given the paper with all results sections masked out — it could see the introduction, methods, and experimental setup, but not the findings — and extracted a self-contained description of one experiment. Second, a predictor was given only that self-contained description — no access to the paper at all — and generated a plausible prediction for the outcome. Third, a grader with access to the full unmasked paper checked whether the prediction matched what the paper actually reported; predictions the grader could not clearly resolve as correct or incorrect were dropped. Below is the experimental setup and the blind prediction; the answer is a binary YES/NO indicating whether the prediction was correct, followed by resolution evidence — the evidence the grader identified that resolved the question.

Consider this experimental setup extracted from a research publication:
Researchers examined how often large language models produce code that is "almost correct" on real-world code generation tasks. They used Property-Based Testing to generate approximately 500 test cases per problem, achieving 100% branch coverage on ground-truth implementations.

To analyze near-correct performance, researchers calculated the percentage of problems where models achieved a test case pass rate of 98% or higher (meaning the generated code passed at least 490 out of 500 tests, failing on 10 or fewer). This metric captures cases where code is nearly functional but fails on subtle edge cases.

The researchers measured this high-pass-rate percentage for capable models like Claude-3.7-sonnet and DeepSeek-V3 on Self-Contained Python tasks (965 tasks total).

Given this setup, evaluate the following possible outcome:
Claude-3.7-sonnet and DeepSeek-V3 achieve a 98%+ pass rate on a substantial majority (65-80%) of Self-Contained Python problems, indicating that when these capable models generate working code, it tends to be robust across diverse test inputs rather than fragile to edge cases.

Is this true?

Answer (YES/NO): NO